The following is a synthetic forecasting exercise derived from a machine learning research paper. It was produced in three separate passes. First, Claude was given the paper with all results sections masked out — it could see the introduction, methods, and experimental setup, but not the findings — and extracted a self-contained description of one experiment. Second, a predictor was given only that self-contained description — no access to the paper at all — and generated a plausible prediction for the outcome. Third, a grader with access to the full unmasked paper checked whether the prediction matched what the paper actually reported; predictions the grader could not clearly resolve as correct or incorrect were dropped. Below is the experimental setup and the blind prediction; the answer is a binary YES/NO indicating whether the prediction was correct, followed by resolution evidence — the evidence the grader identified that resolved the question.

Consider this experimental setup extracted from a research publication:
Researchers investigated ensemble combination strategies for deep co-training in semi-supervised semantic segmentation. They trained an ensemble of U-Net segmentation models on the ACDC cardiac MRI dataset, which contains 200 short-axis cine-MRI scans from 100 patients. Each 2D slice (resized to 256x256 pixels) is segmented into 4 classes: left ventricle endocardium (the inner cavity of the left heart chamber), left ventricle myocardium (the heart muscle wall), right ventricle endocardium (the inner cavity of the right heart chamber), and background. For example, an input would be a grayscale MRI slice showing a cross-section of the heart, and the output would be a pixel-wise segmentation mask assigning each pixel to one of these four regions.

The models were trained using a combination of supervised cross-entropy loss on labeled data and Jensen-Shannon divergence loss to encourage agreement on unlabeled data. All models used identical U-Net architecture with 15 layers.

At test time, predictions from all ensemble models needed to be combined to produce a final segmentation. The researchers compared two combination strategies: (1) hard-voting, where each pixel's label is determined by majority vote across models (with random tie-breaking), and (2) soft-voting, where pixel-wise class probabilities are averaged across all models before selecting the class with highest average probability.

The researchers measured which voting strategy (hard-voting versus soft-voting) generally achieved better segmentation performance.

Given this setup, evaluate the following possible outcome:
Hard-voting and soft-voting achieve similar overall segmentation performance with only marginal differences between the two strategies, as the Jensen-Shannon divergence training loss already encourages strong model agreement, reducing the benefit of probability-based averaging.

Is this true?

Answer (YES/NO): NO